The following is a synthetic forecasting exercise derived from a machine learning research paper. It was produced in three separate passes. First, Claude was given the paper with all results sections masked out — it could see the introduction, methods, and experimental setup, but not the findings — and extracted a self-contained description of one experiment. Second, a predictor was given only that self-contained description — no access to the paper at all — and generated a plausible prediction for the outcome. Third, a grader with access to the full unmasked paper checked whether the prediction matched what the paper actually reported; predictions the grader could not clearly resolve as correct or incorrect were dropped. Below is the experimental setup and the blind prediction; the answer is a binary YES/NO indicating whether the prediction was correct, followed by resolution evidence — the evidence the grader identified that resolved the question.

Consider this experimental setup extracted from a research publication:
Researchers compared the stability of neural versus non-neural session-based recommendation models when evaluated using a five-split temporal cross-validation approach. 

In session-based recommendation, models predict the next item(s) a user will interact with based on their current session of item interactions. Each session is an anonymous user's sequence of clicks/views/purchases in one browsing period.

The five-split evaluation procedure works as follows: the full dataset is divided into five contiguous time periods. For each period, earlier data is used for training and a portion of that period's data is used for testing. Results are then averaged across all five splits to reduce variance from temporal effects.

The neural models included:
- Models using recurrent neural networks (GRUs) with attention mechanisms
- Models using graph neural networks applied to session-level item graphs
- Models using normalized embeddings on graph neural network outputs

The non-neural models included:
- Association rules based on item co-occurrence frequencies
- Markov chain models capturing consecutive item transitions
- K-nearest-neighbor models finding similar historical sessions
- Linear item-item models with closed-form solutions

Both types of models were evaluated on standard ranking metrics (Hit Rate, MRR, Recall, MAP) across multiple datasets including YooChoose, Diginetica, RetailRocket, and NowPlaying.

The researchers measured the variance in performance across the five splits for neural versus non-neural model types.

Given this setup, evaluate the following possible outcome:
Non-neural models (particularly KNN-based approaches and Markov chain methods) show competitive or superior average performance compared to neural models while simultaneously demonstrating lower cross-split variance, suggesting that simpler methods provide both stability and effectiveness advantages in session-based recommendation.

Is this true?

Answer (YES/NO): NO